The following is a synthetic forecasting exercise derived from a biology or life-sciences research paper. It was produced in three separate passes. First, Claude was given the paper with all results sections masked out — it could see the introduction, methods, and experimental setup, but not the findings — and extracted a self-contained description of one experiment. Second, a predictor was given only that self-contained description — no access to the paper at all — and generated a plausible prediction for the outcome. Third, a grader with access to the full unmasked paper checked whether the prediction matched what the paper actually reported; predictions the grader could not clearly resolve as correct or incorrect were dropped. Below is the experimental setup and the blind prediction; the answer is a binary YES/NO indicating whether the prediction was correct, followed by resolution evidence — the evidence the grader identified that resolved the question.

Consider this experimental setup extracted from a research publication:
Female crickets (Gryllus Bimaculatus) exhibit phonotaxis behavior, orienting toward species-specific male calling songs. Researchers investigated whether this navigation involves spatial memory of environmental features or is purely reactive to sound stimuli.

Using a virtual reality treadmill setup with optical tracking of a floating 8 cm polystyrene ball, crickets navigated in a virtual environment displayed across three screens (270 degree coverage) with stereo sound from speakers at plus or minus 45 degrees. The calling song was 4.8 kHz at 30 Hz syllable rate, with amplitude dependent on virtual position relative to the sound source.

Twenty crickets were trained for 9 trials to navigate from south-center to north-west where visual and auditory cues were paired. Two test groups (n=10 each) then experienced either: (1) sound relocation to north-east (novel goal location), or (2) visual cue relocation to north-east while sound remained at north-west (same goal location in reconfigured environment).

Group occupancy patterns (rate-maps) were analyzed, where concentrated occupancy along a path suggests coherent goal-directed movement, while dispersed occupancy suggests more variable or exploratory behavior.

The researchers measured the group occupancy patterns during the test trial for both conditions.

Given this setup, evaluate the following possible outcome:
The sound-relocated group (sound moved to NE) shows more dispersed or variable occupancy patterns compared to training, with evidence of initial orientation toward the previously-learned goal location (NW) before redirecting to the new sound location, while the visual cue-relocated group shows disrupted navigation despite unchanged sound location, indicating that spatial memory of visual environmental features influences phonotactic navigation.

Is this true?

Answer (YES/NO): NO